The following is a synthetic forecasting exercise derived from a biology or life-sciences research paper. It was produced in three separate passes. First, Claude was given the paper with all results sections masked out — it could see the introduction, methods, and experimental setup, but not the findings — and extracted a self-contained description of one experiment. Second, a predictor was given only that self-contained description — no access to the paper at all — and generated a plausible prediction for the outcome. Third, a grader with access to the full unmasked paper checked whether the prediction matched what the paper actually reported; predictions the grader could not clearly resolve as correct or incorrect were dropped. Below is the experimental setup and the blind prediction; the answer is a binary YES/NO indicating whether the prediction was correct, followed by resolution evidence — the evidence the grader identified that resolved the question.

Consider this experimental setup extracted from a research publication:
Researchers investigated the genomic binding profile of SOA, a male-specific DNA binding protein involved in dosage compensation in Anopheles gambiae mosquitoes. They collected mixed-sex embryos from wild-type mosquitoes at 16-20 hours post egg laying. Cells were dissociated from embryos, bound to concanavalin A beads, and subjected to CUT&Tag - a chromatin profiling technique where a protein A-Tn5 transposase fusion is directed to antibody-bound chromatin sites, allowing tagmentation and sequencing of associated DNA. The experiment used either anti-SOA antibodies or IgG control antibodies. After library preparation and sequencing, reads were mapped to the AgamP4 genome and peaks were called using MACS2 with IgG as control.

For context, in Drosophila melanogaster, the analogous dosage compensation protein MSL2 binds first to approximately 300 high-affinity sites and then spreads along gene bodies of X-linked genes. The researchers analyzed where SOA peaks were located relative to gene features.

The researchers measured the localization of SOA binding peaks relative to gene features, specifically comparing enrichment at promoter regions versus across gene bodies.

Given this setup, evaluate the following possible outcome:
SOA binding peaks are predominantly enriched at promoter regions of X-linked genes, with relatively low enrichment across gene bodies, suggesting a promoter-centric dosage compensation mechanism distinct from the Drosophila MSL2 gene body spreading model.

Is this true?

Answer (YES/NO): YES